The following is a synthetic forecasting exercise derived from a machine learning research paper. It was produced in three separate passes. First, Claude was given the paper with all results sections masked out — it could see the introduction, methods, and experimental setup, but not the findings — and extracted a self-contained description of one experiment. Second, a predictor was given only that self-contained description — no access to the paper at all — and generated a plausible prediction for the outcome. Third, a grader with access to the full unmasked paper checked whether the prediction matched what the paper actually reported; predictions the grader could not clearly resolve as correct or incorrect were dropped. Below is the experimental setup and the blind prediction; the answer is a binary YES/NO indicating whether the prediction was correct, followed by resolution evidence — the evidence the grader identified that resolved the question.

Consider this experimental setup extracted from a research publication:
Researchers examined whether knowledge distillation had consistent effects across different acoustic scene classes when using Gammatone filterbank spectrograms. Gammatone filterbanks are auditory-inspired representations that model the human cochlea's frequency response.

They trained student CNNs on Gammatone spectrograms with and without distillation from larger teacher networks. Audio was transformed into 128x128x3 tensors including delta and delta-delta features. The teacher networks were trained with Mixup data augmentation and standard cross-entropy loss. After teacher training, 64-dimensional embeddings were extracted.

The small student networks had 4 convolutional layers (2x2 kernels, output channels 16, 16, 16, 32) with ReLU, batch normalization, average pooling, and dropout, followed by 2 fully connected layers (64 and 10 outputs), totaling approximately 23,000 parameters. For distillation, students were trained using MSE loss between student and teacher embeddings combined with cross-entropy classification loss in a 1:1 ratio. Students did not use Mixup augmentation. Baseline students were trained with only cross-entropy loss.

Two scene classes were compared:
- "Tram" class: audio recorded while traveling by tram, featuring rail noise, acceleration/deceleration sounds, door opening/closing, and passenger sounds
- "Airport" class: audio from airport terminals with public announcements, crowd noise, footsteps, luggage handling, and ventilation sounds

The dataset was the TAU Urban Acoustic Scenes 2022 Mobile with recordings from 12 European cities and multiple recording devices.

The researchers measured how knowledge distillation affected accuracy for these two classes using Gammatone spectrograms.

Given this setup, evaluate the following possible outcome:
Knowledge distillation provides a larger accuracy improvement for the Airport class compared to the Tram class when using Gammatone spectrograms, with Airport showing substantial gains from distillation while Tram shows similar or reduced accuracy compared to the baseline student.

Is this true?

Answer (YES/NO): NO